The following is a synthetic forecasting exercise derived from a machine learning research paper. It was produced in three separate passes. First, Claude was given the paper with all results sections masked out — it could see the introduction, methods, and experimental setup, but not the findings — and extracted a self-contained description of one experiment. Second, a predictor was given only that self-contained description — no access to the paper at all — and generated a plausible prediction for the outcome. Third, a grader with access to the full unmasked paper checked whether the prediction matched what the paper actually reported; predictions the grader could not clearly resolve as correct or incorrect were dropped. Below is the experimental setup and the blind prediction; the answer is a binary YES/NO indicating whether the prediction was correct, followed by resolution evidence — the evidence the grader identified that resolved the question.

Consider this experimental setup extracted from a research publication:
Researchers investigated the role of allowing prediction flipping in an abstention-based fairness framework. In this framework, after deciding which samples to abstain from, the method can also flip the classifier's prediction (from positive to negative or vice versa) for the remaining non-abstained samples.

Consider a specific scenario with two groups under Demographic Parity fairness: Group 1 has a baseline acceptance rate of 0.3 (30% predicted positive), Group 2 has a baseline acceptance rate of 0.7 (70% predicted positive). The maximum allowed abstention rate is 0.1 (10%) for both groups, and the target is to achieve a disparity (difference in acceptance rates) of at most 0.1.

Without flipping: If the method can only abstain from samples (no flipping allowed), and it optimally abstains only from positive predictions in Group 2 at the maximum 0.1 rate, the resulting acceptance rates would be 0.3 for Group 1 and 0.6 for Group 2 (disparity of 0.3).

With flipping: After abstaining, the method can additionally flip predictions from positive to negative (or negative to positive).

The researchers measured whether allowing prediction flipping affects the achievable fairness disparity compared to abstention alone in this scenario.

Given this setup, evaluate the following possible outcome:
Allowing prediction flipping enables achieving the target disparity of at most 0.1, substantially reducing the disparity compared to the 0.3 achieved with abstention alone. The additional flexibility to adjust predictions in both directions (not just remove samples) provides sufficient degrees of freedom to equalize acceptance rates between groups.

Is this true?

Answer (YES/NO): YES